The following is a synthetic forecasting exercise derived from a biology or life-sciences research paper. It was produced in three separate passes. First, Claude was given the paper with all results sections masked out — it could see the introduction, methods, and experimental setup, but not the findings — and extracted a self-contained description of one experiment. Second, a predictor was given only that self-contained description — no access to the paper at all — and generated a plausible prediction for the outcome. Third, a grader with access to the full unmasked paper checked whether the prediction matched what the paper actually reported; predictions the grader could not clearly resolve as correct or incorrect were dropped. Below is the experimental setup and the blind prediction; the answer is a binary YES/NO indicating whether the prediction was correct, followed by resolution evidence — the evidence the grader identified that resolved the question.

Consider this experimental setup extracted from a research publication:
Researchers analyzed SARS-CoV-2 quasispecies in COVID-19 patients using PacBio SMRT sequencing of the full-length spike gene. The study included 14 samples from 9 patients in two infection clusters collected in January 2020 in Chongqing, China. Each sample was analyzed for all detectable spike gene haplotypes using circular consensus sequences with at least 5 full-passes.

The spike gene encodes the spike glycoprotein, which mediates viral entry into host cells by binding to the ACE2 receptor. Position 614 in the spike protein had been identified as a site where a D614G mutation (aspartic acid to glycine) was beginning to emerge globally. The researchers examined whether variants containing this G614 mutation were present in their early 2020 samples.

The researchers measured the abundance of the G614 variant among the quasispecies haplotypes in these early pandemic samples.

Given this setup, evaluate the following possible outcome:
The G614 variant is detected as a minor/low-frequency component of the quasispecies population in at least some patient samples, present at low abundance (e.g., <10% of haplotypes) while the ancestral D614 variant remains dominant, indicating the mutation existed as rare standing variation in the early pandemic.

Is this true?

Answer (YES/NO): YES